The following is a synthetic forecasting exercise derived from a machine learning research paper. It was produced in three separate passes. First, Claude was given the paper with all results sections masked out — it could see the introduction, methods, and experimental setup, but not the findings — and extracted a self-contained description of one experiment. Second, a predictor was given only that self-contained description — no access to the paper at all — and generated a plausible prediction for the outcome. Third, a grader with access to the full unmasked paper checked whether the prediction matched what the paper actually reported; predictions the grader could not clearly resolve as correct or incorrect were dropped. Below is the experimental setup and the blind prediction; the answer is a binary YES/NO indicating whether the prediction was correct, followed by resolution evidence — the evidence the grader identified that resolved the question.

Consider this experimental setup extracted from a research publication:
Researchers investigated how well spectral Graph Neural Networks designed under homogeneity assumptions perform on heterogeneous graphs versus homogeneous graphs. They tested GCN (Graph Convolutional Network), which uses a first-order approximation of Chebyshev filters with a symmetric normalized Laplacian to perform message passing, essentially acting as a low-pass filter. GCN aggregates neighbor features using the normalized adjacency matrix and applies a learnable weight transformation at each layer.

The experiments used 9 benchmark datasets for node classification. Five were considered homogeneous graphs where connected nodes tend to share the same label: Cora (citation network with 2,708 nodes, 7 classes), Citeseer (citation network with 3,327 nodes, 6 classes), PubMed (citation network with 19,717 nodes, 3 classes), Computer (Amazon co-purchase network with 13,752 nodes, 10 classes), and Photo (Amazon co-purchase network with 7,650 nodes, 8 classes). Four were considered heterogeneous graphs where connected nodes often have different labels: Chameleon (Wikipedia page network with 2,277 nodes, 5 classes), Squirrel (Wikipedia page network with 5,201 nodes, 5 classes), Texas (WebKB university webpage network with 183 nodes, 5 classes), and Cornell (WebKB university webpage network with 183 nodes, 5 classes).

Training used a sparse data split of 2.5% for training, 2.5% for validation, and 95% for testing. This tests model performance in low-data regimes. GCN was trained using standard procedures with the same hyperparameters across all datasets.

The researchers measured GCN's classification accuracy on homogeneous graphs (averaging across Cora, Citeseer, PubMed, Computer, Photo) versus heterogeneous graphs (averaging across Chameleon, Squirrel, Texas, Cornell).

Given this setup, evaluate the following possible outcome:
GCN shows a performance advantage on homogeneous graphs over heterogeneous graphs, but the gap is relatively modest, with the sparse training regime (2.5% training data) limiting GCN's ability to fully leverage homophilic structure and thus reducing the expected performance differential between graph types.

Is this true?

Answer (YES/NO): NO